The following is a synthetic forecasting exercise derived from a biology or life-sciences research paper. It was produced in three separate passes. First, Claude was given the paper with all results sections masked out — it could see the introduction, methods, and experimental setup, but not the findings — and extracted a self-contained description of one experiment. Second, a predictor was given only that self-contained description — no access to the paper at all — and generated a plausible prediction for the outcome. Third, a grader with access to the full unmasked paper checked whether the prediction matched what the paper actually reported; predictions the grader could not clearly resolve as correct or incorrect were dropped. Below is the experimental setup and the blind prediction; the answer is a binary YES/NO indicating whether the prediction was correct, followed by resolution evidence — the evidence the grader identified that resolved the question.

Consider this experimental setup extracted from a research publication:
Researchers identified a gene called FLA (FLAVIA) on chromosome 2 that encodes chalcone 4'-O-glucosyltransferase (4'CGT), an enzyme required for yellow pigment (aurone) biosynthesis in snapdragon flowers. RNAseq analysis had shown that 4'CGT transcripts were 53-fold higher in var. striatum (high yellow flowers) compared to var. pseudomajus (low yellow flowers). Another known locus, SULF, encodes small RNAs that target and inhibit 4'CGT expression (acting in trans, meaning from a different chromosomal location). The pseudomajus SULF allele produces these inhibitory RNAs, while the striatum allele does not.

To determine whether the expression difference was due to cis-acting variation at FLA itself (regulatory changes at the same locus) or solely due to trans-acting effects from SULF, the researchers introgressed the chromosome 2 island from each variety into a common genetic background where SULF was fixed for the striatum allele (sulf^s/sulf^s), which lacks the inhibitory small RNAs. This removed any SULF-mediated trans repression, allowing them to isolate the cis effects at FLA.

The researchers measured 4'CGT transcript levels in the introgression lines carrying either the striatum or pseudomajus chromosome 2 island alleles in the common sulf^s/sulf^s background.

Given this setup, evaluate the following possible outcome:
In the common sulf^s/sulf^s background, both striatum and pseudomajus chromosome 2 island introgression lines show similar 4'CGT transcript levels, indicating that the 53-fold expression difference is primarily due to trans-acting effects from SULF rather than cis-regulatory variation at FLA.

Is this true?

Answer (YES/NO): NO